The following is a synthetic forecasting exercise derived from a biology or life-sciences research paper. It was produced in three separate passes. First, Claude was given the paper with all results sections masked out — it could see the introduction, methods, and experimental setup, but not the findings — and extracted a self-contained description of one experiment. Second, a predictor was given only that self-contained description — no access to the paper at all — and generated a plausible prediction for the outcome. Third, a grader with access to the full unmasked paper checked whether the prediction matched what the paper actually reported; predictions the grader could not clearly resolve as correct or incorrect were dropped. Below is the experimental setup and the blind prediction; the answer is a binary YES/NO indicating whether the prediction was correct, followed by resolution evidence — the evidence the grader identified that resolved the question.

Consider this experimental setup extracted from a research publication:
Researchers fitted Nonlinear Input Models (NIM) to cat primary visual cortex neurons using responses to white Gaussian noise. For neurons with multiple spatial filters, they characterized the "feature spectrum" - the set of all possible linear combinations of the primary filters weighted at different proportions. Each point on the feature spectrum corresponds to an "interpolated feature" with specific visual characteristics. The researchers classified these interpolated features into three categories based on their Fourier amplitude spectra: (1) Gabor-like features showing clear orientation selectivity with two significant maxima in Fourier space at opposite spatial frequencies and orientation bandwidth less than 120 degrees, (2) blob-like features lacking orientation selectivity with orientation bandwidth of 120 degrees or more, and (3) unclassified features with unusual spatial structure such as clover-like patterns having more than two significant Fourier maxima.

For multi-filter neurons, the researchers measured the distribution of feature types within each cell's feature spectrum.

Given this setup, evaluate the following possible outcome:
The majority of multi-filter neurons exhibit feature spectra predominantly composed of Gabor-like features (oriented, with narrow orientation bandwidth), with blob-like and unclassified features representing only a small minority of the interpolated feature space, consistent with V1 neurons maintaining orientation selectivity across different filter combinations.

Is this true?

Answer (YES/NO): YES